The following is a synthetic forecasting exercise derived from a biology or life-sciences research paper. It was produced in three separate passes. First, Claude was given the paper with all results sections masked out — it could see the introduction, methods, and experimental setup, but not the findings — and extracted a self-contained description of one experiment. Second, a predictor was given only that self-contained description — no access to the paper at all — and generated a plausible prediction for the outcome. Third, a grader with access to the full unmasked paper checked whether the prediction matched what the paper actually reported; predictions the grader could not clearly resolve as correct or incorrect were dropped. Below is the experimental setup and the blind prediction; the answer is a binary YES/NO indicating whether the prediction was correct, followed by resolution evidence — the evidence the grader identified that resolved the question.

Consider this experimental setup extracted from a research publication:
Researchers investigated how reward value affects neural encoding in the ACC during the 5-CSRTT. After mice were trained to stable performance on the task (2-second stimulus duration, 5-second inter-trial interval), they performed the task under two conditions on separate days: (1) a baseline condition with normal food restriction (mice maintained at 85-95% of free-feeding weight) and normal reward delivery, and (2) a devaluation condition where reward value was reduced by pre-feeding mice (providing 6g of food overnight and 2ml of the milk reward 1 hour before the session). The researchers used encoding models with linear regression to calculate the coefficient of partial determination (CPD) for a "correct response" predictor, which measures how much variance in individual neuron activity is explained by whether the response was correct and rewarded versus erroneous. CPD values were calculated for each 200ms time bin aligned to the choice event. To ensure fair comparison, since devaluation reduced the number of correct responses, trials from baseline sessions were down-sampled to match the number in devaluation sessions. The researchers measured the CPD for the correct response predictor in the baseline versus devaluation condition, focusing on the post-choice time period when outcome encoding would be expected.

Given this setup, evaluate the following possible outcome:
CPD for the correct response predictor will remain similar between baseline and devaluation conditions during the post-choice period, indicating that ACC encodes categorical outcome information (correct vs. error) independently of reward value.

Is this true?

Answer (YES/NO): NO